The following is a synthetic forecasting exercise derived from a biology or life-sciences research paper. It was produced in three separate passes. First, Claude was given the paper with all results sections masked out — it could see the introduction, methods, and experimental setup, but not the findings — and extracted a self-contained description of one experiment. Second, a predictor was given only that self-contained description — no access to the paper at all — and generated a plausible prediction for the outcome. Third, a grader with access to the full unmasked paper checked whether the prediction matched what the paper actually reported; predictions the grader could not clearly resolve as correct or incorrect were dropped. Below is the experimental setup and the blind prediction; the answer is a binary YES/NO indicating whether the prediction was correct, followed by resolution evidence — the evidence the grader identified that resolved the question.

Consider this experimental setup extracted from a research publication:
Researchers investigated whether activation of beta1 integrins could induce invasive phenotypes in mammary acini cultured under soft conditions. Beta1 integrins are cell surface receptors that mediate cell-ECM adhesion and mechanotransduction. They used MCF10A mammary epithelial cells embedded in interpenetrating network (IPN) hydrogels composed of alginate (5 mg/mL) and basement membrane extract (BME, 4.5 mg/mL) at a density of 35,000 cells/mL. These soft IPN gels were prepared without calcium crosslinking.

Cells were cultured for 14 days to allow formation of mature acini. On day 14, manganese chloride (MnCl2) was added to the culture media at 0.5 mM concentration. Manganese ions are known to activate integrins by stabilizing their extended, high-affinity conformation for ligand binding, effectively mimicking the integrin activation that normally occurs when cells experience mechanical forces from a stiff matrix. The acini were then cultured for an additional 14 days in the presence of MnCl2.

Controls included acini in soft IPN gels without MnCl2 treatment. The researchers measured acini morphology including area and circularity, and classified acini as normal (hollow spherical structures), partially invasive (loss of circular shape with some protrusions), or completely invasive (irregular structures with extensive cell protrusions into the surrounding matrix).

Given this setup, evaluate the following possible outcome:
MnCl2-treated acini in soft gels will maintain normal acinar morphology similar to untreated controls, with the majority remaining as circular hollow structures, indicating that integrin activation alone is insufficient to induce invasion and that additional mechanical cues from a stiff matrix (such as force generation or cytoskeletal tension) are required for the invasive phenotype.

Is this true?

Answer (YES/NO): NO